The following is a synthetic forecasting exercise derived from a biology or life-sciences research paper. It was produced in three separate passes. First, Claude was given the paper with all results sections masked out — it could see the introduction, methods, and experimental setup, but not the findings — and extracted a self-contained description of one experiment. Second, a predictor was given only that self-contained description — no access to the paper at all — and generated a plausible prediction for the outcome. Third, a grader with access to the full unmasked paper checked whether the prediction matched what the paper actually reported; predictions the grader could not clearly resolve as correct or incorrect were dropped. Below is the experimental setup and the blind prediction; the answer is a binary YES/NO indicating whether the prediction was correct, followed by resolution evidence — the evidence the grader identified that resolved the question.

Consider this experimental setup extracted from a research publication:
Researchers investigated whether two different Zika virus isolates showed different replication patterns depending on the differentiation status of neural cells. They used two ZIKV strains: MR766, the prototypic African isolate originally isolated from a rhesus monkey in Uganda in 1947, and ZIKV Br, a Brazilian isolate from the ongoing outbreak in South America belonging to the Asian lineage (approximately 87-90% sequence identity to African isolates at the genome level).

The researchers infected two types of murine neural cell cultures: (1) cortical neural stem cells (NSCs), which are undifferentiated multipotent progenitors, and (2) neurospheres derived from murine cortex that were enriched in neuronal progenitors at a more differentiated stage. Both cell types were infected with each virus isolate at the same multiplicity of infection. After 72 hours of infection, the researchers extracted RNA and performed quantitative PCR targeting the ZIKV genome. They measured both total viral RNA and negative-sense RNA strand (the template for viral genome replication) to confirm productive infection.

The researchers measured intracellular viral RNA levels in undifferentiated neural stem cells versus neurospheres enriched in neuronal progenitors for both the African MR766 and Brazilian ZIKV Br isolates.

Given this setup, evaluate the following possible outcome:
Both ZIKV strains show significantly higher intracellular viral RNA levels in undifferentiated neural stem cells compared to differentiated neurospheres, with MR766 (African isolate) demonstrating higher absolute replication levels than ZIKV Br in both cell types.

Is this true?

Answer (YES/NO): NO